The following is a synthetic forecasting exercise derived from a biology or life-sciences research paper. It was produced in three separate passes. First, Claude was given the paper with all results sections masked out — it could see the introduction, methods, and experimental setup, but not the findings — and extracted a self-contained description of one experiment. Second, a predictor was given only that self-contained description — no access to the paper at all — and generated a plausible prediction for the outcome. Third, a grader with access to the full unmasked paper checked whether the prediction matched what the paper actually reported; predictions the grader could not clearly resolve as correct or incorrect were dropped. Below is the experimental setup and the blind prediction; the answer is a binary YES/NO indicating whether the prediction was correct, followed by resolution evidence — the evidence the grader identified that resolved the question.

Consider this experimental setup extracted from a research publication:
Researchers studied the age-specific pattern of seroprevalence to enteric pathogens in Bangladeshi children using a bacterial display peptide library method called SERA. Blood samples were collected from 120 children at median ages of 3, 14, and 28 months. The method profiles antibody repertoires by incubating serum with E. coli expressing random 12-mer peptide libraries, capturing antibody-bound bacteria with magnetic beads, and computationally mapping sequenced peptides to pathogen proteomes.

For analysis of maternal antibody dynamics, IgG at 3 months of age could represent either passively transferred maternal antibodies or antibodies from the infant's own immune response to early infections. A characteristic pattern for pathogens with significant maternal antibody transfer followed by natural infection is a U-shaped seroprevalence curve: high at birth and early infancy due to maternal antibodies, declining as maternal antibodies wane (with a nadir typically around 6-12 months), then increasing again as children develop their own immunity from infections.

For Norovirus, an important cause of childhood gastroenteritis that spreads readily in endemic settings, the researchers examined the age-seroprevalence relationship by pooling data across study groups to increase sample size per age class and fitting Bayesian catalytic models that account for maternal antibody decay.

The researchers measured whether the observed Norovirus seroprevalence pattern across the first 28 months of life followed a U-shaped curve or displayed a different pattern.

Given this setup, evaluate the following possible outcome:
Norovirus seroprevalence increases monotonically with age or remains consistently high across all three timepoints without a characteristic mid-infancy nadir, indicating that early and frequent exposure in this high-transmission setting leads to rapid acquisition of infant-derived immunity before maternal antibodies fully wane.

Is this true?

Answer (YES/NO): YES